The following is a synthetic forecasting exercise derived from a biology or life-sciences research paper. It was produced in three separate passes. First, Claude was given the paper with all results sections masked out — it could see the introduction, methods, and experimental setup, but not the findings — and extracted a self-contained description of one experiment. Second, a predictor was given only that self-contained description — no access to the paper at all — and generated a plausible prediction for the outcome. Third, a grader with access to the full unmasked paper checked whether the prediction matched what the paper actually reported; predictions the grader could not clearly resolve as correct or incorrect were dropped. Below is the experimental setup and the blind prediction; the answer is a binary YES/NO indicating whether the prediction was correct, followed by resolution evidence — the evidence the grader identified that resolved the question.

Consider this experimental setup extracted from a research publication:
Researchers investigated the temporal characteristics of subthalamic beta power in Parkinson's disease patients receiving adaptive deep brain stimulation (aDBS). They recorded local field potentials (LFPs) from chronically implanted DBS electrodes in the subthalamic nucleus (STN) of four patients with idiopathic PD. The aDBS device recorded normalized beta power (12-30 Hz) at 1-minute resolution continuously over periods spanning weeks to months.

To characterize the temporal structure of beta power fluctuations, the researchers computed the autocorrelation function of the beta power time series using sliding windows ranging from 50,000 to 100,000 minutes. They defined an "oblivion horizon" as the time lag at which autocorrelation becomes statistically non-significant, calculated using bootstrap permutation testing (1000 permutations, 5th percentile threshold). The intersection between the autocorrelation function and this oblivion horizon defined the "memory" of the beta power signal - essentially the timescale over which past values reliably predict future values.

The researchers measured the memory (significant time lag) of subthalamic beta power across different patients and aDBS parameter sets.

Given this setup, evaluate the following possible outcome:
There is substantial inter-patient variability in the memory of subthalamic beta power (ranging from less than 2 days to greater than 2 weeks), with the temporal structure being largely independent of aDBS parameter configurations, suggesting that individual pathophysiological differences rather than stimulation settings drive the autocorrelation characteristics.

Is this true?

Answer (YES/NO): NO